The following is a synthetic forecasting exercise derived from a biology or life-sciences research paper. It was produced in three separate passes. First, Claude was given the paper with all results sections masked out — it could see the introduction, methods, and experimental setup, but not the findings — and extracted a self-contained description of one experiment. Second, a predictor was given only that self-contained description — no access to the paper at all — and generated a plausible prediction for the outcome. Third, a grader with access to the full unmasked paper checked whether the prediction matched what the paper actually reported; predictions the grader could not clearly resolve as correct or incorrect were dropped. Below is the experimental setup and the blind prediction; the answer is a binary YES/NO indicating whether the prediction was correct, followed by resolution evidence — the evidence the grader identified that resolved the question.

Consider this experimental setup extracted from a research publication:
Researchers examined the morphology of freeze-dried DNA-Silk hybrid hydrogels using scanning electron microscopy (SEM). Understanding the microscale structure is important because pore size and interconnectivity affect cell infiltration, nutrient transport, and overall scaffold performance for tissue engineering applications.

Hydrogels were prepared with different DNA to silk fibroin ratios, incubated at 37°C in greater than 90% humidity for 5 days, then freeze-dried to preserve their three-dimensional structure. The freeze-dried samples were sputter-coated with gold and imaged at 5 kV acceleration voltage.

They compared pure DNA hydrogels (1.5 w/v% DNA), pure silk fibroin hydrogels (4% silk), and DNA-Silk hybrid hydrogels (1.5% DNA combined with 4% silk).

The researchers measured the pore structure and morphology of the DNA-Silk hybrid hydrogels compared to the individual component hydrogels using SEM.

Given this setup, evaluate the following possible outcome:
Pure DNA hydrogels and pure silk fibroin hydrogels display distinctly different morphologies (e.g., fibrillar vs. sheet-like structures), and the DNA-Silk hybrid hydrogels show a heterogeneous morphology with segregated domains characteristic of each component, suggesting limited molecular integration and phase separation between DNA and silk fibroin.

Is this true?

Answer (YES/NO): NO